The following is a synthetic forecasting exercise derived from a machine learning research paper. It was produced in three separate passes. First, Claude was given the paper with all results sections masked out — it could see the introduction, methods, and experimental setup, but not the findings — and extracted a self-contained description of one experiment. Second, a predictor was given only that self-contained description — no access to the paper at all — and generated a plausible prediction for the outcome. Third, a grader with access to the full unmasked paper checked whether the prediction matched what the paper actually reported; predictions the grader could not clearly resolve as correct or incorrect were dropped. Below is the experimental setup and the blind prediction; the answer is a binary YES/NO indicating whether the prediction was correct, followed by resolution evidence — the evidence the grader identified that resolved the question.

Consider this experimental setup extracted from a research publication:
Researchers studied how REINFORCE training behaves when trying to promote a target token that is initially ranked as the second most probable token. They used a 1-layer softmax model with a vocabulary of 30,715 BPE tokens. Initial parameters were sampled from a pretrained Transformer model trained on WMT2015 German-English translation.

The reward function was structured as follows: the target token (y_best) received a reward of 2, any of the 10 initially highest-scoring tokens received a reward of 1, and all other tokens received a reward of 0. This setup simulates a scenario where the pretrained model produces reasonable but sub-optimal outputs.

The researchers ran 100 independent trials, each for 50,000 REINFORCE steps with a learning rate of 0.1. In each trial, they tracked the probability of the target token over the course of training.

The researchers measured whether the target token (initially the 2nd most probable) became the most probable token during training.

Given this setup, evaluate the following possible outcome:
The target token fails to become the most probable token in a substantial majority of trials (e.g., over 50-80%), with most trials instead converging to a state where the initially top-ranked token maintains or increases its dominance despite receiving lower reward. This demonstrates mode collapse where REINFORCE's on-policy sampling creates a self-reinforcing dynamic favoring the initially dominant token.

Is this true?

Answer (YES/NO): NO